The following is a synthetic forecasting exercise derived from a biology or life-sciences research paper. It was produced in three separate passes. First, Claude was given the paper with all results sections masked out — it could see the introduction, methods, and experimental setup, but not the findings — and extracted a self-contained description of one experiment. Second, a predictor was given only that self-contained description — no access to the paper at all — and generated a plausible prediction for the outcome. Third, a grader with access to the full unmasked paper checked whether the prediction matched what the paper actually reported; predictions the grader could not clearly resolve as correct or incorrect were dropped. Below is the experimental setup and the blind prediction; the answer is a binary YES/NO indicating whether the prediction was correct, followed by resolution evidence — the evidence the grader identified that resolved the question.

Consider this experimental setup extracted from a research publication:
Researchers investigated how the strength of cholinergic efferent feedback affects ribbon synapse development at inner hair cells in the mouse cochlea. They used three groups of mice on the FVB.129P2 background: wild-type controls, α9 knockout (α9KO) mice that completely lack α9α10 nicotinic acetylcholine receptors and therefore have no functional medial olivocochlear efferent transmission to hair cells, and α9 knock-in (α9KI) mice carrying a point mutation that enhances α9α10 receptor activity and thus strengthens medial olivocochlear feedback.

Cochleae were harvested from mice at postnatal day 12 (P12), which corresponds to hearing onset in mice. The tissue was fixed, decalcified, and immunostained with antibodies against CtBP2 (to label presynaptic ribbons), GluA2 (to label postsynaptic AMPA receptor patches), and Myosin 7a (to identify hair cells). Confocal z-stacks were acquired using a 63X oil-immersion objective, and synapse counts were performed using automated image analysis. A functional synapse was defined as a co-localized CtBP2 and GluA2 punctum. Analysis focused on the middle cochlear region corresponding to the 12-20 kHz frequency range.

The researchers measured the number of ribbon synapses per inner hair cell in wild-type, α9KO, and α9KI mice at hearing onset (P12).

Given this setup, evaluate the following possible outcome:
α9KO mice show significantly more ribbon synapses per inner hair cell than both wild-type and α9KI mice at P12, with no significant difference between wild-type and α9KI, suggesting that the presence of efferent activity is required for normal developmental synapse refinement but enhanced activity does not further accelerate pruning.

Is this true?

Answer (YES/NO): NO